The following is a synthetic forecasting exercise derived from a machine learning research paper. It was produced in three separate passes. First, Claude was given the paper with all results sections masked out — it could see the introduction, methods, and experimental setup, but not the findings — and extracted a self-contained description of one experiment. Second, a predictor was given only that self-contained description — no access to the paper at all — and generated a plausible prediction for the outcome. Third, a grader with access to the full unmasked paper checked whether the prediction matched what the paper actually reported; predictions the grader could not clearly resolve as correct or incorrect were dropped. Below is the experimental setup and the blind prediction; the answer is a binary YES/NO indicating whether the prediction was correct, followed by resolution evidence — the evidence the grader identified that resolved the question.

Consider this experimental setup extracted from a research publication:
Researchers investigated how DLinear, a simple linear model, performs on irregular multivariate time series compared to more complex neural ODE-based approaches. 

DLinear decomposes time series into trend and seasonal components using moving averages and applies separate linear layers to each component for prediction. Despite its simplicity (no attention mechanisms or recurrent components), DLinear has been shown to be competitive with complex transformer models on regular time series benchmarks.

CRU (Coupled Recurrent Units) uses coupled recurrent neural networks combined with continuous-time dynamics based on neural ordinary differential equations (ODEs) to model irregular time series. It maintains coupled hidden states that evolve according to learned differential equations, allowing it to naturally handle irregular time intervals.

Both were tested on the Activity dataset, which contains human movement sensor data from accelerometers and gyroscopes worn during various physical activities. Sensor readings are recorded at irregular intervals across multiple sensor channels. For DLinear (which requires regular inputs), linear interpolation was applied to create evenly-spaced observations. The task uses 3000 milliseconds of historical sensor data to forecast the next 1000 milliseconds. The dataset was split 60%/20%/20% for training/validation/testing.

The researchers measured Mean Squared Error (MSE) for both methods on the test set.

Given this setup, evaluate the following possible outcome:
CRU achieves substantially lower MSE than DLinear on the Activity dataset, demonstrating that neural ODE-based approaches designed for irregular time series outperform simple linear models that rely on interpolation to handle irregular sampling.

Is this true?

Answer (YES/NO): NO